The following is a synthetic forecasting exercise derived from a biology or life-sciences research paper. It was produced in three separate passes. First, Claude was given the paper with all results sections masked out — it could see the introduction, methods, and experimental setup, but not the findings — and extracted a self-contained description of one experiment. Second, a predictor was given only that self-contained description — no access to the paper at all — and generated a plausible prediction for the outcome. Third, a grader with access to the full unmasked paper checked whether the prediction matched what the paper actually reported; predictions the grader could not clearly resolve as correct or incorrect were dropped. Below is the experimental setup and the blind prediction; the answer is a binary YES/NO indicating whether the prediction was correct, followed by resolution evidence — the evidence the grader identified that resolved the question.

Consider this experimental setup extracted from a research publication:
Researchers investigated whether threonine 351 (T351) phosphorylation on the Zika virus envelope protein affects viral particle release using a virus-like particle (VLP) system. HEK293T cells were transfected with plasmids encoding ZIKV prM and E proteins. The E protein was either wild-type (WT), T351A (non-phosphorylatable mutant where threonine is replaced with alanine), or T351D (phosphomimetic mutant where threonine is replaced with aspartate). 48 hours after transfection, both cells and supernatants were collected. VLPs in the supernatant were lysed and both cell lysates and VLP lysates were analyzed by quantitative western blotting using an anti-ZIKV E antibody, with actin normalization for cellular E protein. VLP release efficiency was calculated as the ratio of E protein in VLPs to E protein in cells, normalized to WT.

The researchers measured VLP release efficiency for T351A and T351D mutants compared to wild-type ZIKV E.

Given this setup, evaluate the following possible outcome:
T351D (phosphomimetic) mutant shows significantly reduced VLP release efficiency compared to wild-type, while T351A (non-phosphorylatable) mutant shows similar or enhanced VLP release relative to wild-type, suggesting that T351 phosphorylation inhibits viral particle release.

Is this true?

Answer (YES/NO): NO